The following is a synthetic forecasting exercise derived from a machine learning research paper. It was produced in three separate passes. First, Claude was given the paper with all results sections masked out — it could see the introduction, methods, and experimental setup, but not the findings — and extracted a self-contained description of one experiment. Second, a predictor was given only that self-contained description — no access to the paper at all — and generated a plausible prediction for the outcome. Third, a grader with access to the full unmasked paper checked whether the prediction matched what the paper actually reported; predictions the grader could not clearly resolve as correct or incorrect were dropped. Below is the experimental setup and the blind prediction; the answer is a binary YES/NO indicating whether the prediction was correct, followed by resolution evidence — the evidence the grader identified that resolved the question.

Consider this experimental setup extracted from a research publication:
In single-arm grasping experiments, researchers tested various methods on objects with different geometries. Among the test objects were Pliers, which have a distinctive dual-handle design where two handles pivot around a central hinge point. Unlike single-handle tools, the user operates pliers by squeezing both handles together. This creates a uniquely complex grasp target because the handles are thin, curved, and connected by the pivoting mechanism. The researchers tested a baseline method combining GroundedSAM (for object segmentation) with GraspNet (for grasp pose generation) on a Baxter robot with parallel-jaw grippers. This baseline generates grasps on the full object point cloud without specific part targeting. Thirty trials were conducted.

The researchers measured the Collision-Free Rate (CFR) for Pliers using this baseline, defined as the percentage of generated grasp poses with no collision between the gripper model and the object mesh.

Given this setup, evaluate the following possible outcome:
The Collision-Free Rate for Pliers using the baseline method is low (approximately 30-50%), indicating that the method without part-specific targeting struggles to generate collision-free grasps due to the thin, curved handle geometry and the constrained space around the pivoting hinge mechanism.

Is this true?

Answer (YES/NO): YES